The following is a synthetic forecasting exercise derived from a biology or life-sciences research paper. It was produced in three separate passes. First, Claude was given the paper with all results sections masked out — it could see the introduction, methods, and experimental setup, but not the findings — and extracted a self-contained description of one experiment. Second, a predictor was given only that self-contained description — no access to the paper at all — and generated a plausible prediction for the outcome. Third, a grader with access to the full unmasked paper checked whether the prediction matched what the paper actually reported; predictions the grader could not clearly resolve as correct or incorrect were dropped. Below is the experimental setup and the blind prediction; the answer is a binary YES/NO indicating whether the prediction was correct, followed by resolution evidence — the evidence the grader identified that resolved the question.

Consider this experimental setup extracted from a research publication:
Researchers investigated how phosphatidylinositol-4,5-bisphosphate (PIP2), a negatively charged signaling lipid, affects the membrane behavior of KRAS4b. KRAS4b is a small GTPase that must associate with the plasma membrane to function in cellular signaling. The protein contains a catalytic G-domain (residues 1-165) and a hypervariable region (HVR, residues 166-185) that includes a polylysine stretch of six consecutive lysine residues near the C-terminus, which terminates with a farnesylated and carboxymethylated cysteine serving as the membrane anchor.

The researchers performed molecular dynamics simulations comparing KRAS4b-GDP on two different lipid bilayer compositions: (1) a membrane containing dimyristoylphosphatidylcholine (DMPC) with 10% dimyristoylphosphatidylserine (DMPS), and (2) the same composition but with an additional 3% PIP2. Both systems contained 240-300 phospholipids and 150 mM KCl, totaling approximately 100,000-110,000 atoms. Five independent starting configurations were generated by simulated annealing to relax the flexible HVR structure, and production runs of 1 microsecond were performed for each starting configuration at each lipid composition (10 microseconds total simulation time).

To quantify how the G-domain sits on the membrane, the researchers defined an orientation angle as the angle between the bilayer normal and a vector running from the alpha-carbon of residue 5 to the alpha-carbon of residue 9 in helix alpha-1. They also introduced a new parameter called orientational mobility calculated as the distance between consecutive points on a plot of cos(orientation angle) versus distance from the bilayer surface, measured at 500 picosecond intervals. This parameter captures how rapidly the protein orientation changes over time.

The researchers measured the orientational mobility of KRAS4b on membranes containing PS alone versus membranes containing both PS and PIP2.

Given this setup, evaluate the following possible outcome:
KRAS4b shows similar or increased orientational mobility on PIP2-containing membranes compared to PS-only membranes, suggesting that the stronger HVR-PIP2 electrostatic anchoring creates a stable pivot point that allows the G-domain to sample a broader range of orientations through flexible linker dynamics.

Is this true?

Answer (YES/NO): NO